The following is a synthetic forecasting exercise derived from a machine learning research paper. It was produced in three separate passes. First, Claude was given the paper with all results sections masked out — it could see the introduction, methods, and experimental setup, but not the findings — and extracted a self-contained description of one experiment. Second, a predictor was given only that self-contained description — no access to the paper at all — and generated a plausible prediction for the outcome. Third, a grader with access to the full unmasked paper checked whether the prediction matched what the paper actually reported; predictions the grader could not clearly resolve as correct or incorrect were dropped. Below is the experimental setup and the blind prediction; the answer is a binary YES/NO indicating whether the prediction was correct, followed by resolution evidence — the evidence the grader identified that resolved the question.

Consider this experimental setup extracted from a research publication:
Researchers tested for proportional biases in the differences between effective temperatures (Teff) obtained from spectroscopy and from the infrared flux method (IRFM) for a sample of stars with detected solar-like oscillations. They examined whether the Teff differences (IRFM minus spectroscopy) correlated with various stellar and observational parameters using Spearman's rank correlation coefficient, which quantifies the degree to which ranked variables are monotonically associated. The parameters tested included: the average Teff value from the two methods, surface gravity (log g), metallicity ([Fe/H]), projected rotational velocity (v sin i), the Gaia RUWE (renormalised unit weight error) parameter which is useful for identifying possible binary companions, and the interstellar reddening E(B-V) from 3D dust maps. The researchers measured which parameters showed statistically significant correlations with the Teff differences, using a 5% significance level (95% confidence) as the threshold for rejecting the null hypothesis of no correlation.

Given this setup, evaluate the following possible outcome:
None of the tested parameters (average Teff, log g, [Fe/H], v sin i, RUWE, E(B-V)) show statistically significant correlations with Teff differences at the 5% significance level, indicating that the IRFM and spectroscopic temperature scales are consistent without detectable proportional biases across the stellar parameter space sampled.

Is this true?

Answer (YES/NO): NO